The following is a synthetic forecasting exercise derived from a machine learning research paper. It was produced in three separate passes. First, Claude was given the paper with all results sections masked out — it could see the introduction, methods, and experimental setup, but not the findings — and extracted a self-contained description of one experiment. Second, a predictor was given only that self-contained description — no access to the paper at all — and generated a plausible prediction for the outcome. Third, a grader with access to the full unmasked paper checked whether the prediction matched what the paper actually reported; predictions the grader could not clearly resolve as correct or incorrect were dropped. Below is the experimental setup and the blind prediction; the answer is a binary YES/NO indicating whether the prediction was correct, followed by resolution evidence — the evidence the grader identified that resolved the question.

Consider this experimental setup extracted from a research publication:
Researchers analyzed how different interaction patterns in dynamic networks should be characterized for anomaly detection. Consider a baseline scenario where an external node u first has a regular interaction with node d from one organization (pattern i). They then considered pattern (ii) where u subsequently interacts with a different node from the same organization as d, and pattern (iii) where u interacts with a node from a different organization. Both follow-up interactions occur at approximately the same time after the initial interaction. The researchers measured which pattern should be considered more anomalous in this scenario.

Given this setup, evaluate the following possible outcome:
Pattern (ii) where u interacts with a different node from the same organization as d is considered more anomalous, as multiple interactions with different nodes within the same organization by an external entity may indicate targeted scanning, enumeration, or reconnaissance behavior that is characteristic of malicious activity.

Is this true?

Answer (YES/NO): NO